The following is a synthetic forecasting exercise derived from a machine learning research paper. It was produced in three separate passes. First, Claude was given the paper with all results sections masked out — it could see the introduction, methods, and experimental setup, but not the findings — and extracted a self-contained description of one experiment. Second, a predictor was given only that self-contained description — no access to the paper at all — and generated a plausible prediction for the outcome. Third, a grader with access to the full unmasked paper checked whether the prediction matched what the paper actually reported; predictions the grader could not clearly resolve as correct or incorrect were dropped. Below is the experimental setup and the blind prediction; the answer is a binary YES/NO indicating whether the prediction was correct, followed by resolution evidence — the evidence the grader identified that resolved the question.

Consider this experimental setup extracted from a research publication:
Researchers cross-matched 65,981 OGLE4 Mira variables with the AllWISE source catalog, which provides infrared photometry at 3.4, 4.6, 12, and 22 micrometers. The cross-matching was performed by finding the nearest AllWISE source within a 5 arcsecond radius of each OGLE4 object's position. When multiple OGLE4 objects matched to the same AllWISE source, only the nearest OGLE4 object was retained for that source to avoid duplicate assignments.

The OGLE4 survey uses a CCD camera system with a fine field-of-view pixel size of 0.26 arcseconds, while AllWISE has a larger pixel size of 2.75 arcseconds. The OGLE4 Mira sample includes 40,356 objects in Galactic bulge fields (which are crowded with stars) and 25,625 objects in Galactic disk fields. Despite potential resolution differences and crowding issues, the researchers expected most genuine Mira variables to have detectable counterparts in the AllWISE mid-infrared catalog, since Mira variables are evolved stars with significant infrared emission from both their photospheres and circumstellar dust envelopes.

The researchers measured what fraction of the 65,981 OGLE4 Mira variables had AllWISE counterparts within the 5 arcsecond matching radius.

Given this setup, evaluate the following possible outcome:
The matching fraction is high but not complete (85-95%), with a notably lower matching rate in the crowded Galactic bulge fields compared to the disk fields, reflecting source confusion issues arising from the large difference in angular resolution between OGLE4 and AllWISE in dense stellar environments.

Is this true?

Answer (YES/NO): NO